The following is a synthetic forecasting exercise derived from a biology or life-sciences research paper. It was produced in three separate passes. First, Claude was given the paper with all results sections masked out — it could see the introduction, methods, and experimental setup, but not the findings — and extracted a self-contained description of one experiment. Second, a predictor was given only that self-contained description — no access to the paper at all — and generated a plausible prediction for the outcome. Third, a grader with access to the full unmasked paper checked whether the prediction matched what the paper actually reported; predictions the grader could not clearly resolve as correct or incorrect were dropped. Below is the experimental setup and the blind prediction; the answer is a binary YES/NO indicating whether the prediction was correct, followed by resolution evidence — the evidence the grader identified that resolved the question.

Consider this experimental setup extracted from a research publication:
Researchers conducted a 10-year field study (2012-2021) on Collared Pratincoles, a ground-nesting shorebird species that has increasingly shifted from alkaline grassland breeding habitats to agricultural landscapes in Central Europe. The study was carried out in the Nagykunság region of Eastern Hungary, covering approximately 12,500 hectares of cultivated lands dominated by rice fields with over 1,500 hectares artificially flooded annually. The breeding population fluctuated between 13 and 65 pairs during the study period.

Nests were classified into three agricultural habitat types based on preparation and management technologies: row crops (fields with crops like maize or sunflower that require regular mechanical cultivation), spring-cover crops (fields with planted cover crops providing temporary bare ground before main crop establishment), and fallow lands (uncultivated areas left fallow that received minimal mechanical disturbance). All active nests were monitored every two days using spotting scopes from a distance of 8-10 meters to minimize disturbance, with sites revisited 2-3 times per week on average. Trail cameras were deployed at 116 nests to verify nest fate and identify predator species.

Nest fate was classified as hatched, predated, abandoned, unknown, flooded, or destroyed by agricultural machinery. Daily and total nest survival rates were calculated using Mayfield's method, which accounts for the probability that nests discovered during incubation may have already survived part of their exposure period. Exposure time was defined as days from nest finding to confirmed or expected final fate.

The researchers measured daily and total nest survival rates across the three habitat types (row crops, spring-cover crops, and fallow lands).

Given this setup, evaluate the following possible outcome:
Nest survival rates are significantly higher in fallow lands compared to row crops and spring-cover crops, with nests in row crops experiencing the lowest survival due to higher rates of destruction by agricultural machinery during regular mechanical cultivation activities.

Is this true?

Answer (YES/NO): NO